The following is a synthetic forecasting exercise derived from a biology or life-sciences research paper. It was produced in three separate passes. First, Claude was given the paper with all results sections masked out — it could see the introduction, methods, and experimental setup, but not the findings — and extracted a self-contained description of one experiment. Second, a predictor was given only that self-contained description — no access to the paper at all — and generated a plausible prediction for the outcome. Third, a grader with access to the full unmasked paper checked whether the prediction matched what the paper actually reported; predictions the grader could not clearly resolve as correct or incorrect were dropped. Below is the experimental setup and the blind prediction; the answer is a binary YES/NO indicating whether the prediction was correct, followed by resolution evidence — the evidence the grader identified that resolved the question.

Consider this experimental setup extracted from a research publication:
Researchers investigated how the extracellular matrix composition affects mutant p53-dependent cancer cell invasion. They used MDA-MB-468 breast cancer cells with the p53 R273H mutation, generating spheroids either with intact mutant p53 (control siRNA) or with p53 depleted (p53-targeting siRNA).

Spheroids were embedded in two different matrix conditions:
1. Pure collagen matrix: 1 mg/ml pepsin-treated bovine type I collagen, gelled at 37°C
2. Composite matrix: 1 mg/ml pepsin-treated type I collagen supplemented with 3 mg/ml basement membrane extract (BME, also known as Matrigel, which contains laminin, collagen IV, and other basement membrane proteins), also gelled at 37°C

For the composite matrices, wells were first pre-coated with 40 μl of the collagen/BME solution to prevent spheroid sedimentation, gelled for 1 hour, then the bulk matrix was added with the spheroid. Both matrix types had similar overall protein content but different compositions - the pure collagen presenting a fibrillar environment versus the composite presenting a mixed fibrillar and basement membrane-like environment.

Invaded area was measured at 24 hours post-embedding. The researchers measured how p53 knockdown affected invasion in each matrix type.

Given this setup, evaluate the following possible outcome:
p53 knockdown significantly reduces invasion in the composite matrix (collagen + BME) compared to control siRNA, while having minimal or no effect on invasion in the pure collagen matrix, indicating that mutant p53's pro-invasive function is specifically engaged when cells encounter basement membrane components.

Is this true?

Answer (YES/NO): NO